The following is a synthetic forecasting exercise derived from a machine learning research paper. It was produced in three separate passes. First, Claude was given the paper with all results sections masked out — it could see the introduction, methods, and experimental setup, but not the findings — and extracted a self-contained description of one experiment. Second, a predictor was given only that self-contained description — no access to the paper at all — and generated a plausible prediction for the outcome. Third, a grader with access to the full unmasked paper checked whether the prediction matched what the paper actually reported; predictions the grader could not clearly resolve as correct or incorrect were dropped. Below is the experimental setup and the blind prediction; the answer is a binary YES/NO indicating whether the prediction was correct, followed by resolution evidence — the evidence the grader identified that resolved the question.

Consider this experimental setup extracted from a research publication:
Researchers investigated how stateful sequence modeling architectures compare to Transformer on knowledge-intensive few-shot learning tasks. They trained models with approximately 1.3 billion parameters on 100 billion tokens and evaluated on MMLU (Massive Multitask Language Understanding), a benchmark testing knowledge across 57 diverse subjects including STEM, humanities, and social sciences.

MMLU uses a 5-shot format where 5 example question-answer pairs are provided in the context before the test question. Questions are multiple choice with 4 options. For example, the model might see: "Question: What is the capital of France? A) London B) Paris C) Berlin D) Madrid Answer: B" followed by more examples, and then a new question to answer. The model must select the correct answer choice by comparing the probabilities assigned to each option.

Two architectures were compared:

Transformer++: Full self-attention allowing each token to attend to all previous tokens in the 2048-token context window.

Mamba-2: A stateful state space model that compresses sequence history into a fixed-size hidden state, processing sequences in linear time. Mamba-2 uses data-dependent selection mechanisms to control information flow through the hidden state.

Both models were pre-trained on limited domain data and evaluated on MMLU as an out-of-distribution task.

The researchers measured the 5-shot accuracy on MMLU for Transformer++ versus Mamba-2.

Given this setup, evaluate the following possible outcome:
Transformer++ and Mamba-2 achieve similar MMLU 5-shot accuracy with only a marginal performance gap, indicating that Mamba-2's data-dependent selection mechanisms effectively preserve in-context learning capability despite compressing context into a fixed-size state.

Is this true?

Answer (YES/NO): YES